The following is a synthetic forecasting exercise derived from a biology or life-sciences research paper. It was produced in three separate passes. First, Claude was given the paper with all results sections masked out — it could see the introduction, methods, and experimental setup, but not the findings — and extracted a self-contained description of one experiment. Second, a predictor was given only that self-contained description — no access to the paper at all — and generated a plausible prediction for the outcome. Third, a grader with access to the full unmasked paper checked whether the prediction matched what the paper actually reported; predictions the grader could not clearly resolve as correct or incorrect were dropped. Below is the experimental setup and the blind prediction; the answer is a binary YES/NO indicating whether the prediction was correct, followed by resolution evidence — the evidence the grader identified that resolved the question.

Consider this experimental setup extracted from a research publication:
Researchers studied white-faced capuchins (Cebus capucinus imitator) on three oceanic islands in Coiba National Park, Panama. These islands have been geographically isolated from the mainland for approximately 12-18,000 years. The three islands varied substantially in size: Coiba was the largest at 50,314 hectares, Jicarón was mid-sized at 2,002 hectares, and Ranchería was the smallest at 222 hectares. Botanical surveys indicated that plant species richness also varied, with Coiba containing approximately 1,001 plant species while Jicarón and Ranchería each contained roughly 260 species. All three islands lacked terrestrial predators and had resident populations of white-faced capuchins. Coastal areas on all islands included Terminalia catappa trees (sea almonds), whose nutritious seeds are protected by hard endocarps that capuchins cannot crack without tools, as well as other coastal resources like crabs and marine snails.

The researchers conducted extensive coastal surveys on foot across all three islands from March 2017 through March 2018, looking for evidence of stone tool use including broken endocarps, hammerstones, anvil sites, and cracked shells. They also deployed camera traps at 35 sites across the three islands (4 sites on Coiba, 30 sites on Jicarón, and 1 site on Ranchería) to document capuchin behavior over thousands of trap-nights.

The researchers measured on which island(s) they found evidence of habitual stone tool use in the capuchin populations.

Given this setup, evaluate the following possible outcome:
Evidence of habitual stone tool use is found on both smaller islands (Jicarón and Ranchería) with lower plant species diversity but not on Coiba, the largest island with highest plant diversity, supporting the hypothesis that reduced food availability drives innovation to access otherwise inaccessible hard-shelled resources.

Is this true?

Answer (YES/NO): NO